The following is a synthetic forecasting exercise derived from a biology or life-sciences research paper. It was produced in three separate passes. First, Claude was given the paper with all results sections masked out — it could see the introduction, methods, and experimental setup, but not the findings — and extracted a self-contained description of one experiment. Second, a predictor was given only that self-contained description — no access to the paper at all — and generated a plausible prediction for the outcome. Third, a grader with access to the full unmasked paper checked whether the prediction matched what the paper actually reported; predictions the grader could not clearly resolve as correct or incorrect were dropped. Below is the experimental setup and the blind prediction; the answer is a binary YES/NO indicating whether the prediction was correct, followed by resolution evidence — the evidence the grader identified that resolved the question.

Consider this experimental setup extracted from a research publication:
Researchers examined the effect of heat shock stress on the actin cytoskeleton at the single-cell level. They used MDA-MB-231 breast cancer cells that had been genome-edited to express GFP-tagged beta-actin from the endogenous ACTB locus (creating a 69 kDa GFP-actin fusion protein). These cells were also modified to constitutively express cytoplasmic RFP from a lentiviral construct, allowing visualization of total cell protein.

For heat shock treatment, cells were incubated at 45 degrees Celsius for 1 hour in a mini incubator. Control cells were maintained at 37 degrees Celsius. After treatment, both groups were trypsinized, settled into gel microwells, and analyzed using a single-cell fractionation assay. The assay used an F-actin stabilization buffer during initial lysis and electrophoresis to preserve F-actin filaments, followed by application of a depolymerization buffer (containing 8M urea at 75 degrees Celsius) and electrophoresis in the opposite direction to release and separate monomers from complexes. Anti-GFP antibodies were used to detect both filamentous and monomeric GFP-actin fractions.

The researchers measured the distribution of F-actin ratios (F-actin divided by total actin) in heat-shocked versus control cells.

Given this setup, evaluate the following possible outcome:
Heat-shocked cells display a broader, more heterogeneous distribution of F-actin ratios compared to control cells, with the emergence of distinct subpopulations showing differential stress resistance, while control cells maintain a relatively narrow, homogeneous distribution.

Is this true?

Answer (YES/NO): NO